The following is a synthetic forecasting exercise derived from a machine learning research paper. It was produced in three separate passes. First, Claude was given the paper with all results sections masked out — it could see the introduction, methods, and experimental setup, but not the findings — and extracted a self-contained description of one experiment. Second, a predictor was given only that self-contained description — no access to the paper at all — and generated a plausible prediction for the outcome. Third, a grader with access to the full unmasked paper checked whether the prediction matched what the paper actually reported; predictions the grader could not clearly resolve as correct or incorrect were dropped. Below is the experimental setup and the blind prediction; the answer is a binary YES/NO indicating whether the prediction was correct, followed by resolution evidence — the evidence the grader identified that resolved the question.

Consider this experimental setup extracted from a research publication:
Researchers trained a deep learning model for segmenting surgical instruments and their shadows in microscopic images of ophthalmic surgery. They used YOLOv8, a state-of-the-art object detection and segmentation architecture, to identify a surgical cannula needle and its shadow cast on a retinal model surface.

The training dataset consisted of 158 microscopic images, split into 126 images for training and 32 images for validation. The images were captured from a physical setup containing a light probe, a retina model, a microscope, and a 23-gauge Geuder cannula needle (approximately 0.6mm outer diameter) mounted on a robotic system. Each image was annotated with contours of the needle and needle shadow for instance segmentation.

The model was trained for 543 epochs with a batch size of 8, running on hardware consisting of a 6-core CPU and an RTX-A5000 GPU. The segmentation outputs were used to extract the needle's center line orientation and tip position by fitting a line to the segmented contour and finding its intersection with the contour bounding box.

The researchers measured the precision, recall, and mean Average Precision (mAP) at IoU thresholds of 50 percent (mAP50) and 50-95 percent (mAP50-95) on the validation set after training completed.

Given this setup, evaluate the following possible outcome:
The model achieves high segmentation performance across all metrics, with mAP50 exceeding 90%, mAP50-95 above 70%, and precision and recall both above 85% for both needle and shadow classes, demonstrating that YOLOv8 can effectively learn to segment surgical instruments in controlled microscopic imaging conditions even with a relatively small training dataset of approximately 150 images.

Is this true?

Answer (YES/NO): YES